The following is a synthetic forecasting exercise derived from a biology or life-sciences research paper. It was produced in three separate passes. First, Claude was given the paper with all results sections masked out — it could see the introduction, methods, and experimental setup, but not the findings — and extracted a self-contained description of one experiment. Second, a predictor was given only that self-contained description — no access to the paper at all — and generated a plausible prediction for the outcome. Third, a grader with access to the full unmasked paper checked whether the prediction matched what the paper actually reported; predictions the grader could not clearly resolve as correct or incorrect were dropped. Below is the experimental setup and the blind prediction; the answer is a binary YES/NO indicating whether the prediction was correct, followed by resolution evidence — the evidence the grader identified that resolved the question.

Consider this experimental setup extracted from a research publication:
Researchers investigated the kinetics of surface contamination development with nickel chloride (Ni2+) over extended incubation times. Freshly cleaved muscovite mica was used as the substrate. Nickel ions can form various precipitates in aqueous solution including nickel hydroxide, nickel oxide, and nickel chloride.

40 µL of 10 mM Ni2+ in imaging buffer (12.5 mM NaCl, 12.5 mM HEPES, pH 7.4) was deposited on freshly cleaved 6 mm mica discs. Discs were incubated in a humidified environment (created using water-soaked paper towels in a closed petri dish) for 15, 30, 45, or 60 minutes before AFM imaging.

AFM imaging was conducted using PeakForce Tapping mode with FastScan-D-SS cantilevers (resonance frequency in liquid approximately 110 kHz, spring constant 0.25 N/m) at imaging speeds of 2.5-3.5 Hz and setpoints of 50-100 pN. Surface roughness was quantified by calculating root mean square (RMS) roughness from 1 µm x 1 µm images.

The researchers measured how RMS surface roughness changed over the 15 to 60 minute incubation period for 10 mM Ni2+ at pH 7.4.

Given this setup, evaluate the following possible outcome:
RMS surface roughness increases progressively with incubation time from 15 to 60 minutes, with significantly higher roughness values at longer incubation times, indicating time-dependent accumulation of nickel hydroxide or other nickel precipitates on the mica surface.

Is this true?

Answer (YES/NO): YES